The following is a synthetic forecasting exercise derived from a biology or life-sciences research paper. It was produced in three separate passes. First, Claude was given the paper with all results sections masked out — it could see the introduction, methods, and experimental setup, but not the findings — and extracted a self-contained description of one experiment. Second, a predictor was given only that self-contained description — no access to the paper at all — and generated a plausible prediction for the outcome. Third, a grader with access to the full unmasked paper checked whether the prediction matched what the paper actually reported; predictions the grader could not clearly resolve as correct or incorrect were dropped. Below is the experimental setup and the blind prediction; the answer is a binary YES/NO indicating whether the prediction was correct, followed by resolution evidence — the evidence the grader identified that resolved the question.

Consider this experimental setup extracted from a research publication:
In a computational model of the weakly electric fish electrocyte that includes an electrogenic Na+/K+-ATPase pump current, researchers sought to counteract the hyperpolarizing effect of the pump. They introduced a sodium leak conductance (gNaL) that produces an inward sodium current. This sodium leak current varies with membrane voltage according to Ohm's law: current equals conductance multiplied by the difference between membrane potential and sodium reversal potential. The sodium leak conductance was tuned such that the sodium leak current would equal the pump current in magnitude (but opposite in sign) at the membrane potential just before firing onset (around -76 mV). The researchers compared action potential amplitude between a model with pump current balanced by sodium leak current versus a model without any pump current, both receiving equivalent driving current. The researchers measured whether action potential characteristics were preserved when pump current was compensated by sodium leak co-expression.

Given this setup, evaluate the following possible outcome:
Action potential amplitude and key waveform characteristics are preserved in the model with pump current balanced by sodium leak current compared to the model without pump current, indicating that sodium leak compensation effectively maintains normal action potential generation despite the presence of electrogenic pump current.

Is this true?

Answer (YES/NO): YES